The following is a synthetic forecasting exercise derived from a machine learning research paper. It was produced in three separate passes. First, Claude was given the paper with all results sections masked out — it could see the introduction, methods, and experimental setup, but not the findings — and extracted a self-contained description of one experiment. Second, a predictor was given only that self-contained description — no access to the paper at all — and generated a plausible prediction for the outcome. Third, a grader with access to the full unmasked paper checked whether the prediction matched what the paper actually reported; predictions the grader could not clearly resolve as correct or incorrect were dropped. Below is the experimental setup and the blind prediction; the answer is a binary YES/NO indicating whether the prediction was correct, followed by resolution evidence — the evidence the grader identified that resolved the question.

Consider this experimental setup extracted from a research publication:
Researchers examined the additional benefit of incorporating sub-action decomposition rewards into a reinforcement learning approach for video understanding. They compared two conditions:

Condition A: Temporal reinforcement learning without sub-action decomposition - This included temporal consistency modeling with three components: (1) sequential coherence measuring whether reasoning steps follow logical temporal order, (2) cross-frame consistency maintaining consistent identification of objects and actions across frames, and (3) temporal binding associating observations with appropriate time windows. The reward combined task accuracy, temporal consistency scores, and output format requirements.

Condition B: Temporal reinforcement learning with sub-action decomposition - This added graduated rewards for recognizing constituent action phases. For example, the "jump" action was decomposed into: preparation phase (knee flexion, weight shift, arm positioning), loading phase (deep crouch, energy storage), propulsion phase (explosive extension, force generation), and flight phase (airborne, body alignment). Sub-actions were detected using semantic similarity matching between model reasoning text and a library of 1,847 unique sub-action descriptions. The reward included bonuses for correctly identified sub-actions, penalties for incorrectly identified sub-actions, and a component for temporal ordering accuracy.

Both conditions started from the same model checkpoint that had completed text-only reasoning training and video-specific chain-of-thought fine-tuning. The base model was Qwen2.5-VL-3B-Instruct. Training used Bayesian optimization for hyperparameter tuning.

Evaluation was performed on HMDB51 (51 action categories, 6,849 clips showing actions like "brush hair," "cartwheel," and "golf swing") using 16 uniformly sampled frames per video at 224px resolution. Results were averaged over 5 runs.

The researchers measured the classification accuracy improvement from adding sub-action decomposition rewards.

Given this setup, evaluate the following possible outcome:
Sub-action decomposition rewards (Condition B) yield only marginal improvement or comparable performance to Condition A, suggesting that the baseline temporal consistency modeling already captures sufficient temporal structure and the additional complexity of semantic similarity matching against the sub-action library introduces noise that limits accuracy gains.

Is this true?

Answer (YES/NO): NO